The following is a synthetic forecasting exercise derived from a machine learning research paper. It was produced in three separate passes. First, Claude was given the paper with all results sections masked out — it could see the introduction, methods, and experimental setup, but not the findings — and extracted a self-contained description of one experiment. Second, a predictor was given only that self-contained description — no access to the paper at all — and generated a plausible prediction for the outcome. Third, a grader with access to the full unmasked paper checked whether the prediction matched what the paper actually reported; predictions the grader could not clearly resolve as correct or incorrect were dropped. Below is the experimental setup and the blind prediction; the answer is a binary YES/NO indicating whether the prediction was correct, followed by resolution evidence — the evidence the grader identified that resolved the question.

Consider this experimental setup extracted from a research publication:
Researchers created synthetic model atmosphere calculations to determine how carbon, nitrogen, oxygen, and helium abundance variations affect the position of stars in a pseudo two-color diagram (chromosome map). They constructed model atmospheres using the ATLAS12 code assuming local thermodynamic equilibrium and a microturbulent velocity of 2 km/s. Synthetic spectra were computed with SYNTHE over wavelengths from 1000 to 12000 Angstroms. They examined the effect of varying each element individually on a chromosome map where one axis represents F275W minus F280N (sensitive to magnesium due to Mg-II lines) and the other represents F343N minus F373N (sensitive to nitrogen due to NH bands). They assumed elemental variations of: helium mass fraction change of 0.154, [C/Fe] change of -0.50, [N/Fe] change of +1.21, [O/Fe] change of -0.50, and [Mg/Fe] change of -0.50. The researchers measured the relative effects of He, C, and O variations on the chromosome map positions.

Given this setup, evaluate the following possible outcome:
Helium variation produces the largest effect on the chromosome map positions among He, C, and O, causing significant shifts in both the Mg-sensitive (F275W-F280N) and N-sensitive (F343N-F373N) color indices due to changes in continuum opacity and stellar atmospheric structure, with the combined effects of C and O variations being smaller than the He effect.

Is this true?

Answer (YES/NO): NO